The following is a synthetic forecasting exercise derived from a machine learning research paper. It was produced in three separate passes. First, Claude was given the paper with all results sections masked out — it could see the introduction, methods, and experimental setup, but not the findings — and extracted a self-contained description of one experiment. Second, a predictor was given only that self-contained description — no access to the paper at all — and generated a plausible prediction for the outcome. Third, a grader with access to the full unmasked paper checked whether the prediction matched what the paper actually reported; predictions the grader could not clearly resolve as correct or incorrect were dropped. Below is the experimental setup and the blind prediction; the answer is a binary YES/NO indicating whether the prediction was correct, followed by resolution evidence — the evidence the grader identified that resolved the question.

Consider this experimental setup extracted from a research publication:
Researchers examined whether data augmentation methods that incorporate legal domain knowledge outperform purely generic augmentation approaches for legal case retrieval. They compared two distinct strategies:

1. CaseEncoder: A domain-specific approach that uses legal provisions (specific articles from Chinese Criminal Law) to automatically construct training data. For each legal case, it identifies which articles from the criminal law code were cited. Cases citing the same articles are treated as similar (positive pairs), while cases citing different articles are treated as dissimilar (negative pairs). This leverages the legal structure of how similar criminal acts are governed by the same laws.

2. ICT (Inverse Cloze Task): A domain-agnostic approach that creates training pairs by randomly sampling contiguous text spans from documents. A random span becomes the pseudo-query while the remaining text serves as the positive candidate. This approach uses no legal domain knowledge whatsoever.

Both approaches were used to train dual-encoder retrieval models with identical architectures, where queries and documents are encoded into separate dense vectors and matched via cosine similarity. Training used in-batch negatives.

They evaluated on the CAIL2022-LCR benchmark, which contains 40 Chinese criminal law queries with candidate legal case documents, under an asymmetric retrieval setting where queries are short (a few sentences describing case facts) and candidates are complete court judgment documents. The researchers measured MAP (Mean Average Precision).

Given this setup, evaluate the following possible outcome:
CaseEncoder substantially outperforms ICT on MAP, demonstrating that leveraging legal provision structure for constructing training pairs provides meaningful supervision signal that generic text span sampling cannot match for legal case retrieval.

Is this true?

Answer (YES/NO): YES